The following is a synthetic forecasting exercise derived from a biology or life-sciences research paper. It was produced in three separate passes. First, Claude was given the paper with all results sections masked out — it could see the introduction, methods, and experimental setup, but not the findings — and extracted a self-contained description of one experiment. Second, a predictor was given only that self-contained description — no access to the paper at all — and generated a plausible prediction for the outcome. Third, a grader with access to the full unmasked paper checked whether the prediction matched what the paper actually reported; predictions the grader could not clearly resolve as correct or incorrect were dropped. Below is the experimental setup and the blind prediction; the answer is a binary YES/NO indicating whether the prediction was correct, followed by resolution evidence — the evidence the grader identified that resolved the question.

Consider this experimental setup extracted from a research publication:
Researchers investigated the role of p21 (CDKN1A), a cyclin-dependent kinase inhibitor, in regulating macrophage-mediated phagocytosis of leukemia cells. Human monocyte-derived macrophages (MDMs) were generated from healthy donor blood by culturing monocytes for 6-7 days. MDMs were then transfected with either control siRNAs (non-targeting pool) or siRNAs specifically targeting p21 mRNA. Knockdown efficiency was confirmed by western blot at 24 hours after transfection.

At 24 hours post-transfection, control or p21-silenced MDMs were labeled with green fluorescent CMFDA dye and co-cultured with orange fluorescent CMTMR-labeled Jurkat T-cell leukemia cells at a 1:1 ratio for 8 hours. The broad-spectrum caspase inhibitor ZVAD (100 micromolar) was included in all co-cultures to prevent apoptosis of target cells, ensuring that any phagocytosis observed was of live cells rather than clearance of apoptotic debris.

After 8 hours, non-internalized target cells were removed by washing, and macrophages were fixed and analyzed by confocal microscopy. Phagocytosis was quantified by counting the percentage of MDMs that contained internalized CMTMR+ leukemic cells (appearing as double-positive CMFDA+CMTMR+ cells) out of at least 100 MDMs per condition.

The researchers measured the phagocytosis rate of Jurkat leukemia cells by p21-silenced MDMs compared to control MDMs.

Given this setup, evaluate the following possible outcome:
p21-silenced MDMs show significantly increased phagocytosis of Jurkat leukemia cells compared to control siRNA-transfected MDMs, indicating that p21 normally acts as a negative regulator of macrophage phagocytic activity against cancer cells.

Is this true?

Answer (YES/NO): NO